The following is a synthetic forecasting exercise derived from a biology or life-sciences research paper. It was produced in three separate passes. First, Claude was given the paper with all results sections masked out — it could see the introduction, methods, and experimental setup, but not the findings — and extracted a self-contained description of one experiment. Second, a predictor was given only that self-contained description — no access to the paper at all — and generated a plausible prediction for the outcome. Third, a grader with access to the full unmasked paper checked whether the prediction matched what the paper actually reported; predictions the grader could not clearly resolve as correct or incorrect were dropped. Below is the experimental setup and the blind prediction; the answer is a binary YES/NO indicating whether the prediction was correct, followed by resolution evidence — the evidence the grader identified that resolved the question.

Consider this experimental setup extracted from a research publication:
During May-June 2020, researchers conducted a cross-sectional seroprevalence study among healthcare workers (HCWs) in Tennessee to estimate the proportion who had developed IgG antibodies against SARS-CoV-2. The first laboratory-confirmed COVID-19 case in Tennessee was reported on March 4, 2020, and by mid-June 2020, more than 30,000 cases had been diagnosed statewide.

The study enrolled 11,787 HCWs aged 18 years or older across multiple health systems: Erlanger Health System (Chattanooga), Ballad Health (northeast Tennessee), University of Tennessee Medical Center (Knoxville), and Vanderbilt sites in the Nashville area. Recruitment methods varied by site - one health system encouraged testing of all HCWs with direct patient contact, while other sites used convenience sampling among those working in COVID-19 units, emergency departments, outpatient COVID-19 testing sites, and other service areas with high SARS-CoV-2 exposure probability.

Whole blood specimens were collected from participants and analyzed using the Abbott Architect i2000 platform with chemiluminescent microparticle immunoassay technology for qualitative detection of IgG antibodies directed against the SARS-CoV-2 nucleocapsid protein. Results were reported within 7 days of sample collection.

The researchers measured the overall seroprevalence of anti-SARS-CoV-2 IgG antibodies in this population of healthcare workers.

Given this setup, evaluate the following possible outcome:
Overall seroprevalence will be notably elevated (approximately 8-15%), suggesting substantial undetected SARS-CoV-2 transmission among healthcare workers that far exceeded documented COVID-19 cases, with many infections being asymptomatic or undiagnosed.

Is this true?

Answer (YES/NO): NO